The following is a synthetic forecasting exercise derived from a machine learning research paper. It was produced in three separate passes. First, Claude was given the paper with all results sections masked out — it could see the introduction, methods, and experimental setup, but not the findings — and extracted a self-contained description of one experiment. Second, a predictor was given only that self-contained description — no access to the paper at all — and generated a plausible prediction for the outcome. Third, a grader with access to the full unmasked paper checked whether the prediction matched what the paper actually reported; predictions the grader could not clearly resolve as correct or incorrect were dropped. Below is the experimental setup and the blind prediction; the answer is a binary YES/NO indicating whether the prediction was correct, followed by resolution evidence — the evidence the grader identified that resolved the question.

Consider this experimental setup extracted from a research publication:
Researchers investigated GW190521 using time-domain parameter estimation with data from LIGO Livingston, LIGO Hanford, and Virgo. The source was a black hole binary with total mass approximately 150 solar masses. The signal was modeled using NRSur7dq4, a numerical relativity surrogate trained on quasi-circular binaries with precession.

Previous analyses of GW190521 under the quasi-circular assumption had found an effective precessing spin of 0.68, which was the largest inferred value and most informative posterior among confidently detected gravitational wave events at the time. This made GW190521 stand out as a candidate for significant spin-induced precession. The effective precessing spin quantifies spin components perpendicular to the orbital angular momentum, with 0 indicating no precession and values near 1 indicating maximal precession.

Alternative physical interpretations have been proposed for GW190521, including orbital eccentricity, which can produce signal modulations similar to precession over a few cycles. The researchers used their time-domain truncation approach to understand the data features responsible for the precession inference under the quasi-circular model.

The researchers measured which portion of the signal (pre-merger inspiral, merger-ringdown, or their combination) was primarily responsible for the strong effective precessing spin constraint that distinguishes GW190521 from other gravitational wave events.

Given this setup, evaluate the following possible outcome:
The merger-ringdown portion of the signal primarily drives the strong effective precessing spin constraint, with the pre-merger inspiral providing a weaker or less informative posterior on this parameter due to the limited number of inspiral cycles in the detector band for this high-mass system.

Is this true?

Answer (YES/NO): NO